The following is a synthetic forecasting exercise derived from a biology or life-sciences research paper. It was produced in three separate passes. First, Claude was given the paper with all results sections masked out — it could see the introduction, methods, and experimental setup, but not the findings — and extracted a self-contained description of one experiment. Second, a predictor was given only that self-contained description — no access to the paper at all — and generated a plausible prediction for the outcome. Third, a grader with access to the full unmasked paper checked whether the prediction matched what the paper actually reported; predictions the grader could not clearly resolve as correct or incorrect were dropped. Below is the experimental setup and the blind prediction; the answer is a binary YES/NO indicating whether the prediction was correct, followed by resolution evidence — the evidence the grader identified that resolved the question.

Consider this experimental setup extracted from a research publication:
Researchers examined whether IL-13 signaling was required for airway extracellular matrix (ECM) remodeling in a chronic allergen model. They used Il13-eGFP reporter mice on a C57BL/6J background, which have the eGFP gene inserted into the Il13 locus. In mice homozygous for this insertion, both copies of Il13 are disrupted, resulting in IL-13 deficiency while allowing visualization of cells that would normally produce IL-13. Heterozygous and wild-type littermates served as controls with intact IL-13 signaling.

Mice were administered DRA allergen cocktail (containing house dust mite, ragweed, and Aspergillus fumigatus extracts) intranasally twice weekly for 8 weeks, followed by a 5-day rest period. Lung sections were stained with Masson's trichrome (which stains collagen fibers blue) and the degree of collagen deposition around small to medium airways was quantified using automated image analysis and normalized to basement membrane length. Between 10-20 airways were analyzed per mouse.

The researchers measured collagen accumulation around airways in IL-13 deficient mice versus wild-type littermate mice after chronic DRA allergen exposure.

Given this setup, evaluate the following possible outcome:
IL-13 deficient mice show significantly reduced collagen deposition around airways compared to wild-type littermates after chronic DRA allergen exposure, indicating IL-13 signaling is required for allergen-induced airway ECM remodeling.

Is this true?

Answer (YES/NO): NO